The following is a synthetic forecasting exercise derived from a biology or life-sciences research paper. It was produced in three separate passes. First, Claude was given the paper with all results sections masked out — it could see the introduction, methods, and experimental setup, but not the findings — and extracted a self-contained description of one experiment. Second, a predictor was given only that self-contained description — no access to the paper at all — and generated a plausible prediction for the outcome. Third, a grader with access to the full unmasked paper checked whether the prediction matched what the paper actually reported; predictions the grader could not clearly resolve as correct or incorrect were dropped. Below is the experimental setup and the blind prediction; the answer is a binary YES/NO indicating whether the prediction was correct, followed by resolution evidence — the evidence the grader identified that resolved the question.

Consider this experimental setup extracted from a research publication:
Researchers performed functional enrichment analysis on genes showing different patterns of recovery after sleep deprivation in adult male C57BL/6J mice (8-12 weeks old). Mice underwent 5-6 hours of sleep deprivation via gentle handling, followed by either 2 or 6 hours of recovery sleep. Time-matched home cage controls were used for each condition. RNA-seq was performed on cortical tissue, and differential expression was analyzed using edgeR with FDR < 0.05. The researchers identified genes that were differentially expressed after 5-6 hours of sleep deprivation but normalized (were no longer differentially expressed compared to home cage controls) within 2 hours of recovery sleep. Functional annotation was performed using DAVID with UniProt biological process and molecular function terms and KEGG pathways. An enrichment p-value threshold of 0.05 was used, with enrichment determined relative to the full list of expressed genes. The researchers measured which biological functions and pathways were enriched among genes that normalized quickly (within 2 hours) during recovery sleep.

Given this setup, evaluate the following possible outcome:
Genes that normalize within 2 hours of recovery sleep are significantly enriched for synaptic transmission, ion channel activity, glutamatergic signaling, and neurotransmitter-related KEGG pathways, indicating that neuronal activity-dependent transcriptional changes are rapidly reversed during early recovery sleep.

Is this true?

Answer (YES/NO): NO